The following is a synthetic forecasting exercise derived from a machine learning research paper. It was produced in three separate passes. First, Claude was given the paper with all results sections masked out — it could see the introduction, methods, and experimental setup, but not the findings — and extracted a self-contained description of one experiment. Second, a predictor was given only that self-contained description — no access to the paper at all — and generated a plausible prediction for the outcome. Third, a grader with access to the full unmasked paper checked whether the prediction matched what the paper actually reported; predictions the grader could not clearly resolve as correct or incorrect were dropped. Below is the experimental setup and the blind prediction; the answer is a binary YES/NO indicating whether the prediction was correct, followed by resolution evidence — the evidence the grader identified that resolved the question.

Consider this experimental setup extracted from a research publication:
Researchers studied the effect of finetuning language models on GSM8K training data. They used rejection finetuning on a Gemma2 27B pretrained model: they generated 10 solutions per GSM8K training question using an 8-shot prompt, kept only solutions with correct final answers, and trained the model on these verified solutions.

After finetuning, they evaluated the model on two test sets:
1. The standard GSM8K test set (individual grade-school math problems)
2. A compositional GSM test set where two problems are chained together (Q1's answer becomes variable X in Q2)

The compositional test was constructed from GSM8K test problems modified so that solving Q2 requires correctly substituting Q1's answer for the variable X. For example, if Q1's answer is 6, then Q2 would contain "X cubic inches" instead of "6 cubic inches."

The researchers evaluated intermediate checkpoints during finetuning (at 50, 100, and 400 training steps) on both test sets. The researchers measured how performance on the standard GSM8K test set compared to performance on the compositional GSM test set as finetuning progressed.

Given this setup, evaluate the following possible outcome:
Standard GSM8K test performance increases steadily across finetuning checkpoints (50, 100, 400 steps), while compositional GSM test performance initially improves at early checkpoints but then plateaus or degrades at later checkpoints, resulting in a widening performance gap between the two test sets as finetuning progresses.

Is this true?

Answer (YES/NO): YES